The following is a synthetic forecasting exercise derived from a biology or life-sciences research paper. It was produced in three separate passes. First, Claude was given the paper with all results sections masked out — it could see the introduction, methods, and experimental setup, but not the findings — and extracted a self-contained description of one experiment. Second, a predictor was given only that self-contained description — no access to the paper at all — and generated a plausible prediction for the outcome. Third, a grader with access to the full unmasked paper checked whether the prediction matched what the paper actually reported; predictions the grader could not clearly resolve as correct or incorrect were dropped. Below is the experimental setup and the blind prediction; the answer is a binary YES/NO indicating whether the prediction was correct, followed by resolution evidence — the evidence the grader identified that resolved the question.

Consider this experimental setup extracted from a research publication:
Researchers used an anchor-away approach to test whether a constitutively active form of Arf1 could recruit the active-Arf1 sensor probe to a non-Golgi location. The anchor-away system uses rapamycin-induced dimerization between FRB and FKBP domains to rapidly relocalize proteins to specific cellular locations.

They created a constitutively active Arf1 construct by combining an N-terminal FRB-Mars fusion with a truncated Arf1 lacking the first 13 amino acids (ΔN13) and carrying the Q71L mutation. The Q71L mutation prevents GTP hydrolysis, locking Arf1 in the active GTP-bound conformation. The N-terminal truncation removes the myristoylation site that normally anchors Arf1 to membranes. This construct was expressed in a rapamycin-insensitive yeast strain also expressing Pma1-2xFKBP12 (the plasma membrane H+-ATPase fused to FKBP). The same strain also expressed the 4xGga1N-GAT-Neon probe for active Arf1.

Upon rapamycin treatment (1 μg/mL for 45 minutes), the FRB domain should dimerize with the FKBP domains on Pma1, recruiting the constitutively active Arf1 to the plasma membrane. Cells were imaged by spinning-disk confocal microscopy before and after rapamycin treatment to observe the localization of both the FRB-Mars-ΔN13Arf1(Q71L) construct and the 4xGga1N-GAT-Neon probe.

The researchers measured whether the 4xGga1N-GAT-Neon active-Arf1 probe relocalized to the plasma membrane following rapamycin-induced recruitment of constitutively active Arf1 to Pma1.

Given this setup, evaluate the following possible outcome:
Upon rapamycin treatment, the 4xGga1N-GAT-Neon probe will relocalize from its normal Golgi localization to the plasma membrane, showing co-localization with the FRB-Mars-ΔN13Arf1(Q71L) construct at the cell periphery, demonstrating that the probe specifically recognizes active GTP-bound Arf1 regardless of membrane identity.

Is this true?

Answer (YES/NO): YES